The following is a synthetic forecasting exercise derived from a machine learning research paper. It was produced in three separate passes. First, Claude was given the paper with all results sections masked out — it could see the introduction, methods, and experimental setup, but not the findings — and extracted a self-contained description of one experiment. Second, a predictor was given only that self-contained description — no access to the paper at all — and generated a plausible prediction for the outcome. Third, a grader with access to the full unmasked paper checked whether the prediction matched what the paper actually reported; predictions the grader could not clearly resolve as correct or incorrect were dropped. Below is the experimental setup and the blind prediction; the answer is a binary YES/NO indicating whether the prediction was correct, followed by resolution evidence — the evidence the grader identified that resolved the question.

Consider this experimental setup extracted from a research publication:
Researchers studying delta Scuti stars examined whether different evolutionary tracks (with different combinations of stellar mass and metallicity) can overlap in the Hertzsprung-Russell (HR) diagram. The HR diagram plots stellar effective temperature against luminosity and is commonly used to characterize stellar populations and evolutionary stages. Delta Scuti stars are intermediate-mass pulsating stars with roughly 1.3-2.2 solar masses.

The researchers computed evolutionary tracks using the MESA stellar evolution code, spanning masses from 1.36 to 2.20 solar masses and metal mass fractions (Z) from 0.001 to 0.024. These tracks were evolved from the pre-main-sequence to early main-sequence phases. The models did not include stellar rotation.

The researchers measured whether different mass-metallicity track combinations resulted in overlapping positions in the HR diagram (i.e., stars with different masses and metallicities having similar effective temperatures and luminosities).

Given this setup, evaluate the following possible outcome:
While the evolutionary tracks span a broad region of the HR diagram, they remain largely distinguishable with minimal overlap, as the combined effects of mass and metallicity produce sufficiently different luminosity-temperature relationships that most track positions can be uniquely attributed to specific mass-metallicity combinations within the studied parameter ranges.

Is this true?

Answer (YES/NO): NO